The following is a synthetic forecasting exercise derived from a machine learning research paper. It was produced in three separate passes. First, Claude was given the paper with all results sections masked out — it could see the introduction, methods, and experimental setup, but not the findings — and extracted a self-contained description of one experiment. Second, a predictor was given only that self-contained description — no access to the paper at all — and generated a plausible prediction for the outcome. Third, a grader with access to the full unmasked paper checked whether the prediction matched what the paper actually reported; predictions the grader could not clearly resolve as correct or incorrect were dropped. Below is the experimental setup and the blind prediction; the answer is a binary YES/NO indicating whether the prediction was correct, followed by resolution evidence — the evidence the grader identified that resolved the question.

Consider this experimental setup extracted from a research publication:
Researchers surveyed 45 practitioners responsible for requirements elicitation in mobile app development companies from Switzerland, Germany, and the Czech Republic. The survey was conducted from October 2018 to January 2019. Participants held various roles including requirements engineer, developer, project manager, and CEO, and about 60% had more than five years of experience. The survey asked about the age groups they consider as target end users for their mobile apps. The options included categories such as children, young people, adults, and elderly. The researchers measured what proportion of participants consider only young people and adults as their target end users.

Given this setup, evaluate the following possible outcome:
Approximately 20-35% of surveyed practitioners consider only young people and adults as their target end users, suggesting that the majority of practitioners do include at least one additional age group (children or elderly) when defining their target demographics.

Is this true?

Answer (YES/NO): YES